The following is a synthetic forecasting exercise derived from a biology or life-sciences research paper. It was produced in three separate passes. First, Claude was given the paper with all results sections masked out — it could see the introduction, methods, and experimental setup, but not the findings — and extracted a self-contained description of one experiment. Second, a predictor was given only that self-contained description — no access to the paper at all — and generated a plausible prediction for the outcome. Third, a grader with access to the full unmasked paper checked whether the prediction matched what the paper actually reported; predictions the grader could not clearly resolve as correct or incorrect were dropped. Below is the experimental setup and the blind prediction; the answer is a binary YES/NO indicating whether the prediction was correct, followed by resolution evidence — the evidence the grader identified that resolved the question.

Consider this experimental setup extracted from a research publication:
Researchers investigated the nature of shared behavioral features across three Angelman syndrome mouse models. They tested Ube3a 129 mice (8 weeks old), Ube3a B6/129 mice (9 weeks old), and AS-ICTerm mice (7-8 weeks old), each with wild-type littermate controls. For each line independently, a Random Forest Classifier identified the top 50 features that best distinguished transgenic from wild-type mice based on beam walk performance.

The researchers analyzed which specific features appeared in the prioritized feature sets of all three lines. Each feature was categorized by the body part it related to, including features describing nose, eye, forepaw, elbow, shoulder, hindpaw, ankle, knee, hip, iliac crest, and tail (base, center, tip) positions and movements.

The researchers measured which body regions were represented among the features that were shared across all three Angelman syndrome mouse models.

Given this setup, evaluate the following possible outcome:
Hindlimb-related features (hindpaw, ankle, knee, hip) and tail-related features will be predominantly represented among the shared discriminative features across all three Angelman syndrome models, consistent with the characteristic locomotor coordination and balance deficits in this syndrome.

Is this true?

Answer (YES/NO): NO